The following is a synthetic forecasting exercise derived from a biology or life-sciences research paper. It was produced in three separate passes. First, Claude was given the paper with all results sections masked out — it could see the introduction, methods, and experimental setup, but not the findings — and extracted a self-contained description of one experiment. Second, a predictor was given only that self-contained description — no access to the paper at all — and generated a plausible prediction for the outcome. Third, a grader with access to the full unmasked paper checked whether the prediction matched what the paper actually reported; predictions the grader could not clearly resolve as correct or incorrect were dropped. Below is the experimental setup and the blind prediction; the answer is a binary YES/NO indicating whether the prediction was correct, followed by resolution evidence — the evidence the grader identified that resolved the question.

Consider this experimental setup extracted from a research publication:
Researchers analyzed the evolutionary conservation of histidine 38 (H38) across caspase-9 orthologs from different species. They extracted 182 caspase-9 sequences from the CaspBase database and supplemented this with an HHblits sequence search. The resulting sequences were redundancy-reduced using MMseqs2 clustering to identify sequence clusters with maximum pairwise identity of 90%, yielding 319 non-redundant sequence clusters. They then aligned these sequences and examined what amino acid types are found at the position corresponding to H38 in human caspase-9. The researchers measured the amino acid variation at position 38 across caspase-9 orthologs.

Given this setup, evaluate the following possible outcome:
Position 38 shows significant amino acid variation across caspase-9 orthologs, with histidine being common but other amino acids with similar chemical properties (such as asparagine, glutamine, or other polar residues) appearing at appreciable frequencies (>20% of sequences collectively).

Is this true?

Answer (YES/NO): NO